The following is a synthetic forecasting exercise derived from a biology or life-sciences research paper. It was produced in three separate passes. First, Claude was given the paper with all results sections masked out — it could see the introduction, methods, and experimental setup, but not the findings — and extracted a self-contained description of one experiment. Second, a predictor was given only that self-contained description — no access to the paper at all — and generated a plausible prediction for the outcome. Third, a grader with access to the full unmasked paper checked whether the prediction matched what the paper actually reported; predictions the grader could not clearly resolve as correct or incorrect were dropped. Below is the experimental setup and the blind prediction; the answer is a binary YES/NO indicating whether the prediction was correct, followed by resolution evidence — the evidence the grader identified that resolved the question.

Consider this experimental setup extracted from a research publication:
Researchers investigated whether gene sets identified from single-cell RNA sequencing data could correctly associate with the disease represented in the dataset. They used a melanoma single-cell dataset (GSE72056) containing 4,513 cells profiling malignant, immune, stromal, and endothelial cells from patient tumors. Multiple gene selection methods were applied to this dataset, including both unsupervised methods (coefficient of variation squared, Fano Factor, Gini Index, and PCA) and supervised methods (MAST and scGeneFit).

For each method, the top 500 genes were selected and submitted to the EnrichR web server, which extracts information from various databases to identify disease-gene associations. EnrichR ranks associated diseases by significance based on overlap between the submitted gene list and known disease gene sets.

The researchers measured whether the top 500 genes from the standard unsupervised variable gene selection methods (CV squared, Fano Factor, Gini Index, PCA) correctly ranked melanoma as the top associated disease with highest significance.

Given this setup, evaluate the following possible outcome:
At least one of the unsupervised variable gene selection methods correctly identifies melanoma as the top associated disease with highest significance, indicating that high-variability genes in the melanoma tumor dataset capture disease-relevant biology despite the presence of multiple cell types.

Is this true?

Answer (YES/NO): NO